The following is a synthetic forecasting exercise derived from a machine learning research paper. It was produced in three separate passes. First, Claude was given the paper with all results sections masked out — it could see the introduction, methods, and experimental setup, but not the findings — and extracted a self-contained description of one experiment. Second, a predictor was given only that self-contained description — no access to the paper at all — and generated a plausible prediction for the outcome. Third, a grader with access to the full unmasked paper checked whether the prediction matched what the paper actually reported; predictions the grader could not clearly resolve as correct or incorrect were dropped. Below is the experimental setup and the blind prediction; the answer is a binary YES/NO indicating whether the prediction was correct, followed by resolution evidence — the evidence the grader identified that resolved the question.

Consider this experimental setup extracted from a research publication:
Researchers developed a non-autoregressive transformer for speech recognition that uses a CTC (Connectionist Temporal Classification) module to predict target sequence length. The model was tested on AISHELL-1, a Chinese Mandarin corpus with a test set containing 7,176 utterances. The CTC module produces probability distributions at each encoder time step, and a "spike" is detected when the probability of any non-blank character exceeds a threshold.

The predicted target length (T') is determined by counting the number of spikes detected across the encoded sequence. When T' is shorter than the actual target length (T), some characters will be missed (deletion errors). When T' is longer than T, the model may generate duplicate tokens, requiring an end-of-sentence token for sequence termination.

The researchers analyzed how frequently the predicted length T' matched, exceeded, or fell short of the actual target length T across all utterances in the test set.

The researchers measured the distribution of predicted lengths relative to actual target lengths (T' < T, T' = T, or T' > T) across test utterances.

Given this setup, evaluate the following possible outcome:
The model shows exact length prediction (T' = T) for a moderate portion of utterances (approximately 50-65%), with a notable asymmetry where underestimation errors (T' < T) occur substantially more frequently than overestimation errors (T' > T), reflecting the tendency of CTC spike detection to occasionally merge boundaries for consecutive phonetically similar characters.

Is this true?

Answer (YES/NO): NO